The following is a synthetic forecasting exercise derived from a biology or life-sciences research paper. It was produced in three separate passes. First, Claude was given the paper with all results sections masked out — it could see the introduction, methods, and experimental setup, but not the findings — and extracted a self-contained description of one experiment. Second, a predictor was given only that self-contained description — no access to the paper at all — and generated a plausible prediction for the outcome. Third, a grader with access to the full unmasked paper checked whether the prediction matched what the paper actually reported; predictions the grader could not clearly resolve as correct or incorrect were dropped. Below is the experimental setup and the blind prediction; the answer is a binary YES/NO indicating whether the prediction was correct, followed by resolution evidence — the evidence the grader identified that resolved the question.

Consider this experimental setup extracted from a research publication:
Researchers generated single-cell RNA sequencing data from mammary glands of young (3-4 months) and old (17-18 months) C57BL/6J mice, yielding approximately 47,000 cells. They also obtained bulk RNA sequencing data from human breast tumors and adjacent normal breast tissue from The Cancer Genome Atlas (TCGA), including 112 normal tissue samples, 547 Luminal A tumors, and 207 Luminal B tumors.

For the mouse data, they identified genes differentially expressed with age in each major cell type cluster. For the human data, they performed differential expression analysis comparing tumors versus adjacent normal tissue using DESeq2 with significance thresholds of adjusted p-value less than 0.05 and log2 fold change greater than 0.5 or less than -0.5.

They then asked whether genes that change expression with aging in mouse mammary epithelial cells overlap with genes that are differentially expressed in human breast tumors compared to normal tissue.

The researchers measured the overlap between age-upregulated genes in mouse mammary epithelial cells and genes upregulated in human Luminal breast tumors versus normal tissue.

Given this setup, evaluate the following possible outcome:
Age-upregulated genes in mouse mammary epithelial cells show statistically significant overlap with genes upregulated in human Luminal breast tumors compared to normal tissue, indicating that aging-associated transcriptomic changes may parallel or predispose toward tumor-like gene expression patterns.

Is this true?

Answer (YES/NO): YES